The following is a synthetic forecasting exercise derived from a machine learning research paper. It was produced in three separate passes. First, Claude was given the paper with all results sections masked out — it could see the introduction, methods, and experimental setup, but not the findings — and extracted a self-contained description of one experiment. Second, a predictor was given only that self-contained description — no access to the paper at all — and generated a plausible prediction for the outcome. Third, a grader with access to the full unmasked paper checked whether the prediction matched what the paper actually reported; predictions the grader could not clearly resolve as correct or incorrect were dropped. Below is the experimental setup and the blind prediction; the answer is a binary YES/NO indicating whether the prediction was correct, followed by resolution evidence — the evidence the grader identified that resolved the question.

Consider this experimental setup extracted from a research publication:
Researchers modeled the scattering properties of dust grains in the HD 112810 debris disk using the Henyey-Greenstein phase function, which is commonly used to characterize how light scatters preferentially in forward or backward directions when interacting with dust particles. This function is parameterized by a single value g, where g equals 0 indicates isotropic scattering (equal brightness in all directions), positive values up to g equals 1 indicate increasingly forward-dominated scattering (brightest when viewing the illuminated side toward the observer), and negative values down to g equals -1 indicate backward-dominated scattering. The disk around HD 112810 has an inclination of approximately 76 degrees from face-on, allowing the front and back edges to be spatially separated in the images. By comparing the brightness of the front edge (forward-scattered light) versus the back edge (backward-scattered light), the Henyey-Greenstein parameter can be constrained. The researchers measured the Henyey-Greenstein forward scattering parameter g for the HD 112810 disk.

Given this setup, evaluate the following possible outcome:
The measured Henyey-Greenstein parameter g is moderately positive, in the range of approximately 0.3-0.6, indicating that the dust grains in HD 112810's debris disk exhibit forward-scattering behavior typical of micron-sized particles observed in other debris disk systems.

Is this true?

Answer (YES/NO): NO